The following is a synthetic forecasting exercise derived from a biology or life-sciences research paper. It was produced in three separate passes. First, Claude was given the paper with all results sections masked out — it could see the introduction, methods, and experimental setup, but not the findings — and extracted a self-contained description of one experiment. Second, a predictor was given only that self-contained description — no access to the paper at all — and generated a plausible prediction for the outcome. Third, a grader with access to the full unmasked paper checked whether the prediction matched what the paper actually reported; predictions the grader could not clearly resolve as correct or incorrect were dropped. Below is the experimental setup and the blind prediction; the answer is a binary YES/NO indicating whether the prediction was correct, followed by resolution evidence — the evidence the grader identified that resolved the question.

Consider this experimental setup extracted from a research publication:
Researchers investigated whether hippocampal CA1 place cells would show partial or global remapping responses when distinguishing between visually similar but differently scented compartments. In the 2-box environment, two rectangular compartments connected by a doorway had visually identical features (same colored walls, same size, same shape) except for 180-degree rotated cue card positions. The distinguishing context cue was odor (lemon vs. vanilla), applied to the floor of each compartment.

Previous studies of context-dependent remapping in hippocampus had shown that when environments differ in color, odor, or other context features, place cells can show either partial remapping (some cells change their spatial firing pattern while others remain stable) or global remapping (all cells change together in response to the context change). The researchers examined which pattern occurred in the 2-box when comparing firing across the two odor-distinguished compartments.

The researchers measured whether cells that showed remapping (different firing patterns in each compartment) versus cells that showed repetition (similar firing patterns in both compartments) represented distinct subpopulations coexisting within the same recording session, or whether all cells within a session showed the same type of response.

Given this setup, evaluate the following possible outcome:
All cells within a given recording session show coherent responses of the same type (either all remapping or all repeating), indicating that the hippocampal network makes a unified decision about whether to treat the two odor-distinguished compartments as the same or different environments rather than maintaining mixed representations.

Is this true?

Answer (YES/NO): NO